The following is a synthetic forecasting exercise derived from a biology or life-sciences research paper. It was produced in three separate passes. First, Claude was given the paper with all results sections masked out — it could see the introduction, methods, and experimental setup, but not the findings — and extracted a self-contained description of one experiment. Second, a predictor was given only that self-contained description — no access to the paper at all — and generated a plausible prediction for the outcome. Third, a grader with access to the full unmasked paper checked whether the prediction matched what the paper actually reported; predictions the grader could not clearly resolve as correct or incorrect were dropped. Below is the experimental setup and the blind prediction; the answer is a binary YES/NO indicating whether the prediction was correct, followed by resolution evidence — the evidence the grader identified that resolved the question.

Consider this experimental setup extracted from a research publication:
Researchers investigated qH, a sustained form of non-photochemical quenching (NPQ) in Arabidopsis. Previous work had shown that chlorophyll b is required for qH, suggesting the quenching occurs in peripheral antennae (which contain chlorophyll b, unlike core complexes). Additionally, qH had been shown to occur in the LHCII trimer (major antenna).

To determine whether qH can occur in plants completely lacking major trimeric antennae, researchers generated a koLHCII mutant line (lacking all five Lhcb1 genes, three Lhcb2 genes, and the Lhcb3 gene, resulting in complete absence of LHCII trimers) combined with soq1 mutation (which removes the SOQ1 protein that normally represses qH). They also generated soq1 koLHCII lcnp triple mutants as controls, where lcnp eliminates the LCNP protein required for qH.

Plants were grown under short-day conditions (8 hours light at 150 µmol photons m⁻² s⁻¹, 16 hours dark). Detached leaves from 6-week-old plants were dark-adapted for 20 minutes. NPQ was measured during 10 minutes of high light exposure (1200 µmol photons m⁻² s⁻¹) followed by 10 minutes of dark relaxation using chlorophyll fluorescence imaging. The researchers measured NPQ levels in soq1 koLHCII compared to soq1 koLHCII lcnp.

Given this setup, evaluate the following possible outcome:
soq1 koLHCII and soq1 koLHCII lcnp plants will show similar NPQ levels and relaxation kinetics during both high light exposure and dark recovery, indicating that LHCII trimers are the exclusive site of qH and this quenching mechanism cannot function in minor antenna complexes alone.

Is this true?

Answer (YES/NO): NO